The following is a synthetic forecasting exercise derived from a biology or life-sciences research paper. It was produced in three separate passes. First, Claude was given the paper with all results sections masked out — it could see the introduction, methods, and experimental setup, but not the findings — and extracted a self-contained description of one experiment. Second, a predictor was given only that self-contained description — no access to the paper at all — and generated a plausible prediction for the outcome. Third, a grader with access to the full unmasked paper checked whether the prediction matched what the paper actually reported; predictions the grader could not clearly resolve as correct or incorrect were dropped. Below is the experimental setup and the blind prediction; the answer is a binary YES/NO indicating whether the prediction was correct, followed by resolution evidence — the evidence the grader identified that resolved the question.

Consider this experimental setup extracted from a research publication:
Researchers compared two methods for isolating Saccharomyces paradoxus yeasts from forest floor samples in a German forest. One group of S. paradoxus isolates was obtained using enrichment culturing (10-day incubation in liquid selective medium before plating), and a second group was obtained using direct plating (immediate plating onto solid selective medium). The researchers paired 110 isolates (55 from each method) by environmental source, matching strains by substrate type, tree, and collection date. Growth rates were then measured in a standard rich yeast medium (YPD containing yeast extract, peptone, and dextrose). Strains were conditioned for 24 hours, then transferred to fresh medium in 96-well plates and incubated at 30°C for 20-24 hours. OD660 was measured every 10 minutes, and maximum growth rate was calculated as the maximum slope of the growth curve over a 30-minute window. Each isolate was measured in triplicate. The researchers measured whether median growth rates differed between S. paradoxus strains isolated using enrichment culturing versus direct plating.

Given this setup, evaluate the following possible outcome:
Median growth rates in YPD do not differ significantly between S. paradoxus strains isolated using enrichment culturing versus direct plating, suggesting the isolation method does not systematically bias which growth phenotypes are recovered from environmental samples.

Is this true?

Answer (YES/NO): YES